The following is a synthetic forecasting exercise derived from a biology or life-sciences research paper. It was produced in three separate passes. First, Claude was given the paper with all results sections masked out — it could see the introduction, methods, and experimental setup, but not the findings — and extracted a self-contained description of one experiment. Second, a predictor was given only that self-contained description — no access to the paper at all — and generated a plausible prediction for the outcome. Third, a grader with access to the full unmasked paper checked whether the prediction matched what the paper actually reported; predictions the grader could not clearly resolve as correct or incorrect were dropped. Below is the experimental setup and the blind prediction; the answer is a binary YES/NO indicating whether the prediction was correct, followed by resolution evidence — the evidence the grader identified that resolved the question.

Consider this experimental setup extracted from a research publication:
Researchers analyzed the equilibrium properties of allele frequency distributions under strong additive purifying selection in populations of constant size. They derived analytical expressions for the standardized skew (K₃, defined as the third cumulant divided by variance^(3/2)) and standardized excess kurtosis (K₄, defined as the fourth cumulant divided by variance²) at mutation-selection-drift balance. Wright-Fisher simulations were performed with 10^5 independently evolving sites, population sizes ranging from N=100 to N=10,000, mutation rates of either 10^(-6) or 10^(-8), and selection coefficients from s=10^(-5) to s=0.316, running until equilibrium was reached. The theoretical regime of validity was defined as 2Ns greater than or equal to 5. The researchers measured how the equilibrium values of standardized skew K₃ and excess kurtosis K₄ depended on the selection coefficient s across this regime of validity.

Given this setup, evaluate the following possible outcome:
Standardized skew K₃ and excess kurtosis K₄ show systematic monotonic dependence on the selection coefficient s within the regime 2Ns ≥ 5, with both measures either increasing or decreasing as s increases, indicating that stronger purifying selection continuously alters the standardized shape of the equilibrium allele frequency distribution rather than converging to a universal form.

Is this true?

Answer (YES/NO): NO